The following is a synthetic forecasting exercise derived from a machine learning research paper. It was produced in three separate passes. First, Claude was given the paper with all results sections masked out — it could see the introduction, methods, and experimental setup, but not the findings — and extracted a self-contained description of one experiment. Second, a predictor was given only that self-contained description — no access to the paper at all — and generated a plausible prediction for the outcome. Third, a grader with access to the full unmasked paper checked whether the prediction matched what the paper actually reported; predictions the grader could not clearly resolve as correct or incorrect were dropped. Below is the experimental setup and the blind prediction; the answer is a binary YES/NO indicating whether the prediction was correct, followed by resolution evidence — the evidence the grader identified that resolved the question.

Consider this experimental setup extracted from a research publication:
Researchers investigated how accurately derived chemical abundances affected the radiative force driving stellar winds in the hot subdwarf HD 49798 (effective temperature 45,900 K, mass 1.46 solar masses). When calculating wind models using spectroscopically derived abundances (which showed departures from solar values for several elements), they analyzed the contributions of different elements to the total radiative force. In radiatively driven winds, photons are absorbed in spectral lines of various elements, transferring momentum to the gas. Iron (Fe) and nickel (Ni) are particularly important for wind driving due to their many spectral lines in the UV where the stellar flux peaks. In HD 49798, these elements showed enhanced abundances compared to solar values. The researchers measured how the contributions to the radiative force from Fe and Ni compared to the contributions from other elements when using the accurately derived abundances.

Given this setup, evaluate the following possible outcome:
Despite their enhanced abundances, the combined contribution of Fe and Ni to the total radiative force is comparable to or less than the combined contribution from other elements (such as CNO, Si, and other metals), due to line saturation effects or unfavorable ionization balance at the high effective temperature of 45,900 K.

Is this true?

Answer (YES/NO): NO